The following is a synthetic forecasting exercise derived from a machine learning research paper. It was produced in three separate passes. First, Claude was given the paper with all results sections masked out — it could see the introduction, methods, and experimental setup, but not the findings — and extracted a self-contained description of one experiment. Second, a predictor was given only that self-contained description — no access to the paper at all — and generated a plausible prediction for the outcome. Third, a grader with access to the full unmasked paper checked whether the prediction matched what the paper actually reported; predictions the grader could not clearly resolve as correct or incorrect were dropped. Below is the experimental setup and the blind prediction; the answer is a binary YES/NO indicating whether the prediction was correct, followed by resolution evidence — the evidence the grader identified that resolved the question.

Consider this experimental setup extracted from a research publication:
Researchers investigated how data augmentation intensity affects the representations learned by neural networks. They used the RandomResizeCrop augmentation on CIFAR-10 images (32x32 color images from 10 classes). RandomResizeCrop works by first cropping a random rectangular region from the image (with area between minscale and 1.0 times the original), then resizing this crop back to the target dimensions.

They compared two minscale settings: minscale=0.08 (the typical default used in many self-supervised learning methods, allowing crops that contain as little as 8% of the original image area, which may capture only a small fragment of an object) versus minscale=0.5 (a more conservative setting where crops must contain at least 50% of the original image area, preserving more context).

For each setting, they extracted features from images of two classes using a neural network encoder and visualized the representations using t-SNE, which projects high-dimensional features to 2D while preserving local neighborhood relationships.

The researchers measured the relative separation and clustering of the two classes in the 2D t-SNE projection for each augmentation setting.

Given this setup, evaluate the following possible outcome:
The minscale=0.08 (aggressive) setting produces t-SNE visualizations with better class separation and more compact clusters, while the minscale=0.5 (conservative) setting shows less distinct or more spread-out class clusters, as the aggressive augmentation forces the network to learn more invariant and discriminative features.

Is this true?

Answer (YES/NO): NO